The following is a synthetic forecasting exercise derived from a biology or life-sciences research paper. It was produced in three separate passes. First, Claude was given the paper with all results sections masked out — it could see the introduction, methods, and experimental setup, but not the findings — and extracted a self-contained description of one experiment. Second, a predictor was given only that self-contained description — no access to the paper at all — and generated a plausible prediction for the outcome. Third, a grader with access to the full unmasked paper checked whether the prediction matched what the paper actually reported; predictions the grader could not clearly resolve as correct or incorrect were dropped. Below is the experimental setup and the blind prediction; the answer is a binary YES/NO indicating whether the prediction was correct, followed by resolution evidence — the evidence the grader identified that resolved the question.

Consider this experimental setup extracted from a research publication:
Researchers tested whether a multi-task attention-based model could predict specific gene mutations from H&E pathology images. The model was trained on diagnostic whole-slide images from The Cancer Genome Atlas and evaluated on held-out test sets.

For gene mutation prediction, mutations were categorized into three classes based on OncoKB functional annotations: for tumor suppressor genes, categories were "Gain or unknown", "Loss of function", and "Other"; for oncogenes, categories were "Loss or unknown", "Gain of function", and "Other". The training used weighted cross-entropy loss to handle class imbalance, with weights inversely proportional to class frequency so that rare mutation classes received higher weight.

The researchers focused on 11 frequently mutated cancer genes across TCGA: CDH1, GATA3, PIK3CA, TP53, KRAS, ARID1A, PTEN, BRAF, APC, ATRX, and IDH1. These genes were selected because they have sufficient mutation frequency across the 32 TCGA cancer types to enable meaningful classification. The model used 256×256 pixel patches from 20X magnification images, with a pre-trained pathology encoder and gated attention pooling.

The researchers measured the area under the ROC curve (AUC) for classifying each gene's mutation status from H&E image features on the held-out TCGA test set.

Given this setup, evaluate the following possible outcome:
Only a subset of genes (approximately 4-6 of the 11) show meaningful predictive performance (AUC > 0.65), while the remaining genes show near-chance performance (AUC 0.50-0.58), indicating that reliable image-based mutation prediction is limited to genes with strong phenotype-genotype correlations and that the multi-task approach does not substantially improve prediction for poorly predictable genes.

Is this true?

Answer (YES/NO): NO